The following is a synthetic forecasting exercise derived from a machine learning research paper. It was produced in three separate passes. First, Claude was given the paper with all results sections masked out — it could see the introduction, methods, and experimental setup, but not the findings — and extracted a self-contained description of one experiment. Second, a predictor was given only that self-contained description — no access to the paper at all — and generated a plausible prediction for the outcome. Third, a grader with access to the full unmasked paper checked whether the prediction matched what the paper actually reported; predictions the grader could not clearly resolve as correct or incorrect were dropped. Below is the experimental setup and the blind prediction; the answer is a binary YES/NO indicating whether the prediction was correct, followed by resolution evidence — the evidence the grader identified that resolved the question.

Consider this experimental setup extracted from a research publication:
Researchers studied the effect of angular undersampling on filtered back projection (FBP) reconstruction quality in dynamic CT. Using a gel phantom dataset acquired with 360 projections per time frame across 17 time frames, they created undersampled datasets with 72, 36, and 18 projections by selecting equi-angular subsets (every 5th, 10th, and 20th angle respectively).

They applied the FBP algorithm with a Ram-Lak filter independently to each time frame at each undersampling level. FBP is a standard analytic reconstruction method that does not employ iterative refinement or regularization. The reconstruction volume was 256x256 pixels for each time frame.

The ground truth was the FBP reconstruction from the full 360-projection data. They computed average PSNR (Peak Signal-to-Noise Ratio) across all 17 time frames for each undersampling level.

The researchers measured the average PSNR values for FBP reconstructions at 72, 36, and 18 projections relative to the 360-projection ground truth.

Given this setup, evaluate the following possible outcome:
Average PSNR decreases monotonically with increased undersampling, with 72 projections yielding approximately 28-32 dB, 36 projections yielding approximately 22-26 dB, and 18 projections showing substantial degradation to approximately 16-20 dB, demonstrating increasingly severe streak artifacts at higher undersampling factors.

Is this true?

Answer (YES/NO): NO